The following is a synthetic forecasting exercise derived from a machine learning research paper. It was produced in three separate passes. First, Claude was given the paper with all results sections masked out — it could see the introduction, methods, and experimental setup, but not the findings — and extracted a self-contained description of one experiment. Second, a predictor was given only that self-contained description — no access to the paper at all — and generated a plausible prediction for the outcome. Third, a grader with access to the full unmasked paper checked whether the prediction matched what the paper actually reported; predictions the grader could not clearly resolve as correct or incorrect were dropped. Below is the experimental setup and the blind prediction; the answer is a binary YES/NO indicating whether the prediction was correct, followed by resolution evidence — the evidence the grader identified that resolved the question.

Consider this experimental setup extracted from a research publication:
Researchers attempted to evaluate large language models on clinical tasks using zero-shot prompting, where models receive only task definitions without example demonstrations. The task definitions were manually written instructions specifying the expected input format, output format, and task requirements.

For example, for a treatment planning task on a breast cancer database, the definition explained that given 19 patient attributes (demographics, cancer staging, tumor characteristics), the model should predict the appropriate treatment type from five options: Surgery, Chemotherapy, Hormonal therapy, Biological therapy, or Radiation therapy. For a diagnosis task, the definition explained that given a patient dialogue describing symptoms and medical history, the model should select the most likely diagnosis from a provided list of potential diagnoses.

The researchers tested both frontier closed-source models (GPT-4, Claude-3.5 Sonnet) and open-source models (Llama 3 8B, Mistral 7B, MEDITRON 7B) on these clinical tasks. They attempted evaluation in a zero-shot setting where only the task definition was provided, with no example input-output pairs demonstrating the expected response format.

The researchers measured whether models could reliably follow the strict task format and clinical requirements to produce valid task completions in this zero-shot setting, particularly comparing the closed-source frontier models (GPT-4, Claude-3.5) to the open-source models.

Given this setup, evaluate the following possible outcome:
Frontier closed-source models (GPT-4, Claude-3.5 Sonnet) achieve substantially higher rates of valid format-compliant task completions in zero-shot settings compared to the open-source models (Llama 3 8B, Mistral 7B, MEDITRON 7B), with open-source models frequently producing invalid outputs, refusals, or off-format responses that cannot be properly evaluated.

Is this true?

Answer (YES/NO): NO